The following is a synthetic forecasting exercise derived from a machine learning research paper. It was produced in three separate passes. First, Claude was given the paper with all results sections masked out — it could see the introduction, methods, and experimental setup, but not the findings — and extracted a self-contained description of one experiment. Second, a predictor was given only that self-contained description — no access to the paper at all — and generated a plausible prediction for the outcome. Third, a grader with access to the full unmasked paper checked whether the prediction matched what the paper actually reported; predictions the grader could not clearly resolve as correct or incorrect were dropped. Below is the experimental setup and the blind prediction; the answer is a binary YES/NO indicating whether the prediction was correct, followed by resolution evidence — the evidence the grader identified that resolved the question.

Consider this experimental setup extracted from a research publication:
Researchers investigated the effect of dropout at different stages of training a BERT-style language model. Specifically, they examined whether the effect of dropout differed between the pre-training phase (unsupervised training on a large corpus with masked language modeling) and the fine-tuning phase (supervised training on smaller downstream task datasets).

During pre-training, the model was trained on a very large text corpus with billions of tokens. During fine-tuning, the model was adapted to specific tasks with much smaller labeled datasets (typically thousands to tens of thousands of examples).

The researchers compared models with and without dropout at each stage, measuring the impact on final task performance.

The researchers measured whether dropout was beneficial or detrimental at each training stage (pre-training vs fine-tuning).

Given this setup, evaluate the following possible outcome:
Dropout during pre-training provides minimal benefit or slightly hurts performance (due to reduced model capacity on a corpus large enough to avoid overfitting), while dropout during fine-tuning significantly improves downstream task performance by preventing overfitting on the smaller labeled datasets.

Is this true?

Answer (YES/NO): YES